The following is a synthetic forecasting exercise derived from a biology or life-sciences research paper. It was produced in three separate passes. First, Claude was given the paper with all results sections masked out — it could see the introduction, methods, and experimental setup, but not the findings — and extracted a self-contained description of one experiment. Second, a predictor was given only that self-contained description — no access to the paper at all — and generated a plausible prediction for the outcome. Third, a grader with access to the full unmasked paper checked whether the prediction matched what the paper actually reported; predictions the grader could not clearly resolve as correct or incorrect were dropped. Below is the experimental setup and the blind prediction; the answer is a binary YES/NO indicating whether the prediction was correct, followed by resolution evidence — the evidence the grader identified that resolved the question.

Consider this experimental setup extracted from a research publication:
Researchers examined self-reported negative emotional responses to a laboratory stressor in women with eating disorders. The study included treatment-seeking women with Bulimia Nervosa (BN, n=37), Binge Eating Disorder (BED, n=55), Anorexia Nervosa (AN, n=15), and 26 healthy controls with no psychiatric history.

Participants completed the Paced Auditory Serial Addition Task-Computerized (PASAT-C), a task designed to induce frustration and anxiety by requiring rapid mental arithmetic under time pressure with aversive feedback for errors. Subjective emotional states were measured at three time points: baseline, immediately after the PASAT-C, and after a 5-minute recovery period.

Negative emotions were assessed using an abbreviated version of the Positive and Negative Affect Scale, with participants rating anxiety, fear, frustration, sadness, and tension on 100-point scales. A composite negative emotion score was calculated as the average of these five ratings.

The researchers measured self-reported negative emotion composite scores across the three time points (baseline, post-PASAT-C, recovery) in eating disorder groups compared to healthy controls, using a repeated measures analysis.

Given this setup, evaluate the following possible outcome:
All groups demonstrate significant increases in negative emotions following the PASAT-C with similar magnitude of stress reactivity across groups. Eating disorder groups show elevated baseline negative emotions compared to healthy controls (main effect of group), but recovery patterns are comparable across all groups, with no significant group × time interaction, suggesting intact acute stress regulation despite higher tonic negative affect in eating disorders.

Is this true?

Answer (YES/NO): YES